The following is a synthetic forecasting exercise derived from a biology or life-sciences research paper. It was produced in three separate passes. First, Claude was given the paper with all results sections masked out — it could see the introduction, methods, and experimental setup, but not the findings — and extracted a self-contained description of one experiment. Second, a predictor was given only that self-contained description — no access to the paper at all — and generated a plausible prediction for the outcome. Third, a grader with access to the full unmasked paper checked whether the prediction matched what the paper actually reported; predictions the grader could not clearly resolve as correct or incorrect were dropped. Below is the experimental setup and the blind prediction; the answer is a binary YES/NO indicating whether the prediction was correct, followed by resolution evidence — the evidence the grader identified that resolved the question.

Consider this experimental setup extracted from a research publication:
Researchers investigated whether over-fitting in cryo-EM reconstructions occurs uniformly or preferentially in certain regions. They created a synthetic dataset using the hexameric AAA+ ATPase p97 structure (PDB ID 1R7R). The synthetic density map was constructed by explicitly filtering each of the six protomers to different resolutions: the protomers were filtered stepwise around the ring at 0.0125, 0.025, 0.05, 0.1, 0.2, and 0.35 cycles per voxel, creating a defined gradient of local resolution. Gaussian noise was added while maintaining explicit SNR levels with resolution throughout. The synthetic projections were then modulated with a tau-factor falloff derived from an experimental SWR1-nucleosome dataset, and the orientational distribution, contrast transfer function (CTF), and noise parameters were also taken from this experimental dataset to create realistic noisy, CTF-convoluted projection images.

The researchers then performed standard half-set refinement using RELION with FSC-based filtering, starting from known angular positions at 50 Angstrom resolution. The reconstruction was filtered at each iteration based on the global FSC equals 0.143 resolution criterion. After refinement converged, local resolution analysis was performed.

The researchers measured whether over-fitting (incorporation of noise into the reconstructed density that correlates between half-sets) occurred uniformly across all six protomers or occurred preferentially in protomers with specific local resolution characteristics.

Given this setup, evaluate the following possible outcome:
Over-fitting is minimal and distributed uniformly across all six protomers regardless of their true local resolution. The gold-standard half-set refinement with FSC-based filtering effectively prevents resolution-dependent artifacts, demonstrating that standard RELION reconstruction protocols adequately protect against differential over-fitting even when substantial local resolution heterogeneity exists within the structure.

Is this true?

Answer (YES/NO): NO